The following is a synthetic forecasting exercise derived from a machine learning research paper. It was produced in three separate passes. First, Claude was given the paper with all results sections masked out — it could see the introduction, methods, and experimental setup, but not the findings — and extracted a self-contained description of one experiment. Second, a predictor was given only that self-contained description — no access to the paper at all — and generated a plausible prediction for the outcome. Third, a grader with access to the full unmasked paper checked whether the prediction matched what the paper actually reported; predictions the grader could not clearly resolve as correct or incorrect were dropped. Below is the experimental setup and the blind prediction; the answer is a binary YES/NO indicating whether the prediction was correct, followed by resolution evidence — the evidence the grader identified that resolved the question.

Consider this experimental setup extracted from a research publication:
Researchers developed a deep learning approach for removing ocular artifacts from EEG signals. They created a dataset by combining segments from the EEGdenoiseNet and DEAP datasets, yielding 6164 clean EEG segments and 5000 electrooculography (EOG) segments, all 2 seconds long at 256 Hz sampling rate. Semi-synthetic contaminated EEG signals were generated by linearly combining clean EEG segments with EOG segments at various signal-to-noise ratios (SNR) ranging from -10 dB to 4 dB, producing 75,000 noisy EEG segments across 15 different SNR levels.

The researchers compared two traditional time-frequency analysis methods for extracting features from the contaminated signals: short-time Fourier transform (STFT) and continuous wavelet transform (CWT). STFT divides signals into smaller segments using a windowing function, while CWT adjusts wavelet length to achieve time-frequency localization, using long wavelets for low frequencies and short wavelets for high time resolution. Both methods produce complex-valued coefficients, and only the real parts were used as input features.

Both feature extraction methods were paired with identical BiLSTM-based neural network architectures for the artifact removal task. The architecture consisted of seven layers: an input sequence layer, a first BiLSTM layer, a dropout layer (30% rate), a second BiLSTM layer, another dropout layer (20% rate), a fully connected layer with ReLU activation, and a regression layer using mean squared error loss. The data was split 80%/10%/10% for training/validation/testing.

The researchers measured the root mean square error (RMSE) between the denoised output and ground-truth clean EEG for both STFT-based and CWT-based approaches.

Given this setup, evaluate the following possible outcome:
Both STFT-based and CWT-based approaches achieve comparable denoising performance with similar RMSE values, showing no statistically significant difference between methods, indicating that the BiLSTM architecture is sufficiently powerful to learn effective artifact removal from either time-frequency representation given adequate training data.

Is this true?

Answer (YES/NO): NO